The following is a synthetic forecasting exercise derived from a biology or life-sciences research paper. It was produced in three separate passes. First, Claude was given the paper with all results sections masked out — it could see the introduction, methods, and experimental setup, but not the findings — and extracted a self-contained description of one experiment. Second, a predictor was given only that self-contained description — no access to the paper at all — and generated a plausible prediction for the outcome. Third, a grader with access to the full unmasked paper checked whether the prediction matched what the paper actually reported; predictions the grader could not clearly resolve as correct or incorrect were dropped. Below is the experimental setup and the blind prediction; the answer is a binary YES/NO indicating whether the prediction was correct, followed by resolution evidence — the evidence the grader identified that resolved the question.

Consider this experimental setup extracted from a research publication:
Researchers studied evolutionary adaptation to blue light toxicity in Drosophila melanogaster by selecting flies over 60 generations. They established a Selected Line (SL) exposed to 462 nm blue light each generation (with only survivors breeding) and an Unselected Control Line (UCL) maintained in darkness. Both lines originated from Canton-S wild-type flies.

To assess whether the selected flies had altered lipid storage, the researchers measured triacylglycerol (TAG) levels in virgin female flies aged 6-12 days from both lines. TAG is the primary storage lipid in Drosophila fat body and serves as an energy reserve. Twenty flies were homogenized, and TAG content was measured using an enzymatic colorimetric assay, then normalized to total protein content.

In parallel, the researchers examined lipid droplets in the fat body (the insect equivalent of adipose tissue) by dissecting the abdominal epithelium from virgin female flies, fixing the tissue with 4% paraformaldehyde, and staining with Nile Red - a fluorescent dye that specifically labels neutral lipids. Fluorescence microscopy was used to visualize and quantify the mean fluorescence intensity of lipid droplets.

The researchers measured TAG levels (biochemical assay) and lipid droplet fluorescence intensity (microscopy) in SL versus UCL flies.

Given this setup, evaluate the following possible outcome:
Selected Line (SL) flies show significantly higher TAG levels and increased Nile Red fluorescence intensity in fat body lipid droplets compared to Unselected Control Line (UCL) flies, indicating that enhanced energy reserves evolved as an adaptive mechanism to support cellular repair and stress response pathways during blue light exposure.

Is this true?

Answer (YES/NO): YES